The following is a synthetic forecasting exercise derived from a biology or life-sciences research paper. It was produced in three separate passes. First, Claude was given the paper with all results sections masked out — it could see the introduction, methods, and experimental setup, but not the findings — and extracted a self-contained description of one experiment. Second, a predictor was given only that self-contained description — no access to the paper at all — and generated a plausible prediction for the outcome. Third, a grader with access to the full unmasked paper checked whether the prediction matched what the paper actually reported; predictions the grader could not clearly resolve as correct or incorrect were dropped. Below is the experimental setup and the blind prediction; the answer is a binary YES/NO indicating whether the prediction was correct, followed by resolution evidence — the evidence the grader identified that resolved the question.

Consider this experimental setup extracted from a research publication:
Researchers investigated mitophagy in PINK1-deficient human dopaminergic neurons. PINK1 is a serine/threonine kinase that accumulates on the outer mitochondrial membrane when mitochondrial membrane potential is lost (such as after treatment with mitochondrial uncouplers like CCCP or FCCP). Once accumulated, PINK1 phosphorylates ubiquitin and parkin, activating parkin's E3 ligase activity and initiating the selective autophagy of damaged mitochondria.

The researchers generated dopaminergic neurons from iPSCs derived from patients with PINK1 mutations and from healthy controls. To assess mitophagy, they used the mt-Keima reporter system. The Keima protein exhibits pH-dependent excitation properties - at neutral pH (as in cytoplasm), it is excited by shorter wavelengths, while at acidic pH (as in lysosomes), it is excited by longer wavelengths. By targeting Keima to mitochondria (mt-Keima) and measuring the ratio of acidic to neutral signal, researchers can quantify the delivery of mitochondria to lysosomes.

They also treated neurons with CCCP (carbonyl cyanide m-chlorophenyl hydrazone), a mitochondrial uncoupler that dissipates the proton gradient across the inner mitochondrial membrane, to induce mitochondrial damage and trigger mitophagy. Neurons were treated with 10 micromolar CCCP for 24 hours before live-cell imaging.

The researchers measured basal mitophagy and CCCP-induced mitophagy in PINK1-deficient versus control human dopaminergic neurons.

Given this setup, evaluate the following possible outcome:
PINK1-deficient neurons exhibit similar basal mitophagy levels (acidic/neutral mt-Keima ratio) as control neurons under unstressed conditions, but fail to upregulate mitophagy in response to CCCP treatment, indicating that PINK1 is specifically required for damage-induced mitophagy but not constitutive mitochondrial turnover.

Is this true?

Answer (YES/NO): NO